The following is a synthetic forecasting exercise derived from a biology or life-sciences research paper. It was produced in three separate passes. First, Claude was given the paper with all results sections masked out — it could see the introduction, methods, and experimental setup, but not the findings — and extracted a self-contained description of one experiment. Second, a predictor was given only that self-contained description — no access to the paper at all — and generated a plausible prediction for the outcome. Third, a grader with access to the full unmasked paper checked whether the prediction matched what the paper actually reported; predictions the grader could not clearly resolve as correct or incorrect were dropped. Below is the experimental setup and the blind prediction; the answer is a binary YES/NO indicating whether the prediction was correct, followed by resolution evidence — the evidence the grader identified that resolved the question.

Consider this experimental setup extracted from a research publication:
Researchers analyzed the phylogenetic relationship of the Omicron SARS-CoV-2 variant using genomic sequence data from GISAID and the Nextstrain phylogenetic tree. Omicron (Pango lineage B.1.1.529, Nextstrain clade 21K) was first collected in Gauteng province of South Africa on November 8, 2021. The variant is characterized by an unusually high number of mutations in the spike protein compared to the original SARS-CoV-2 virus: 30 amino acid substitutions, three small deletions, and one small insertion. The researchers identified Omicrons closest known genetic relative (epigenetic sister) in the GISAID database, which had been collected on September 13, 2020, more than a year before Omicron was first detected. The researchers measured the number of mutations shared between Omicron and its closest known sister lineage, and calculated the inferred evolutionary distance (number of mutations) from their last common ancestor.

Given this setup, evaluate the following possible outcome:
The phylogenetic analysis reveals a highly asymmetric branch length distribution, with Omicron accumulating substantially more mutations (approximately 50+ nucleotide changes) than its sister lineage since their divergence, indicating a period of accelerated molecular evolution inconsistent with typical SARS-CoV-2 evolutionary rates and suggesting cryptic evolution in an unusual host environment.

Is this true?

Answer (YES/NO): YES